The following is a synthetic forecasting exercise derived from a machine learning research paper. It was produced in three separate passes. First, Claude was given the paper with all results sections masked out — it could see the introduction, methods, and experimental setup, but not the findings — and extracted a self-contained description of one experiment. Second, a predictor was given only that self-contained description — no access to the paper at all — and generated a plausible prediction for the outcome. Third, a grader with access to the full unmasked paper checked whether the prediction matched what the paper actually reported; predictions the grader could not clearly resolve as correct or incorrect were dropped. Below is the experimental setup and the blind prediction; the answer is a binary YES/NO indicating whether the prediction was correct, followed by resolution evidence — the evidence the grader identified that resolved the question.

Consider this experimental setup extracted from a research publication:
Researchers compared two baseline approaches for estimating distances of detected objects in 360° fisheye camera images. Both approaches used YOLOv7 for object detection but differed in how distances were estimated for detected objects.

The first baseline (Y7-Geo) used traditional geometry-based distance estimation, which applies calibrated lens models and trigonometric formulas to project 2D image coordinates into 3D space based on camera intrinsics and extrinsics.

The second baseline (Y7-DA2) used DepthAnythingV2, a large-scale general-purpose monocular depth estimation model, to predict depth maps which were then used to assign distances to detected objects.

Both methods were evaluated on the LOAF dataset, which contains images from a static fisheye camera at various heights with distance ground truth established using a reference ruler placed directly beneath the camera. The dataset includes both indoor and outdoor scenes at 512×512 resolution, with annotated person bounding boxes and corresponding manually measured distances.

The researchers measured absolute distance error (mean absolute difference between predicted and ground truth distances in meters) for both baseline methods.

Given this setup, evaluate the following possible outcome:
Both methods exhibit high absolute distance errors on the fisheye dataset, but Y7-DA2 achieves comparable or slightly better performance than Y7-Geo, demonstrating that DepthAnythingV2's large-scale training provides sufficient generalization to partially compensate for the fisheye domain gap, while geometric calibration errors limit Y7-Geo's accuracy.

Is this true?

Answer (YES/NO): NO